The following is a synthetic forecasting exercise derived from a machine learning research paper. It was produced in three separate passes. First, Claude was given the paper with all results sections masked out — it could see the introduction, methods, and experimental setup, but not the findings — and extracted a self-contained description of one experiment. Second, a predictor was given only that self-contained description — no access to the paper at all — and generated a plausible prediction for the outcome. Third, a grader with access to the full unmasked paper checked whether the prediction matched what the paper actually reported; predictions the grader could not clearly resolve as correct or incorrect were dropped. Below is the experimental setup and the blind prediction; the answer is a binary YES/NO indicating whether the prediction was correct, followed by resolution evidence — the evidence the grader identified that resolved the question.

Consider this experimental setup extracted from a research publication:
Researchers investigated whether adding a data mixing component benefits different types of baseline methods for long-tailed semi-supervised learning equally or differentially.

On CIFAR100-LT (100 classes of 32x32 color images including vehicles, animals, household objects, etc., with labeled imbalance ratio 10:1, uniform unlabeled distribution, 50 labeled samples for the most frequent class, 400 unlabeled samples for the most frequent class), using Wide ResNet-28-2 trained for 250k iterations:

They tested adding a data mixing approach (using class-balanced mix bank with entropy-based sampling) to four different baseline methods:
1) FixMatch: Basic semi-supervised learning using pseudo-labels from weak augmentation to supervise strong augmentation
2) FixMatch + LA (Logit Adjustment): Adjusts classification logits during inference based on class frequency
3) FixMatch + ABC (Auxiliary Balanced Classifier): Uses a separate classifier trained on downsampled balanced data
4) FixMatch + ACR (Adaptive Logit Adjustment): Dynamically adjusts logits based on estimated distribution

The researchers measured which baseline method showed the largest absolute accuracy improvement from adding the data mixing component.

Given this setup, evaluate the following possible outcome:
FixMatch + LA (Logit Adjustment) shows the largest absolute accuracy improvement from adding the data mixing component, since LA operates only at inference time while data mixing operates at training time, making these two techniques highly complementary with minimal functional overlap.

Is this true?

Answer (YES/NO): NO